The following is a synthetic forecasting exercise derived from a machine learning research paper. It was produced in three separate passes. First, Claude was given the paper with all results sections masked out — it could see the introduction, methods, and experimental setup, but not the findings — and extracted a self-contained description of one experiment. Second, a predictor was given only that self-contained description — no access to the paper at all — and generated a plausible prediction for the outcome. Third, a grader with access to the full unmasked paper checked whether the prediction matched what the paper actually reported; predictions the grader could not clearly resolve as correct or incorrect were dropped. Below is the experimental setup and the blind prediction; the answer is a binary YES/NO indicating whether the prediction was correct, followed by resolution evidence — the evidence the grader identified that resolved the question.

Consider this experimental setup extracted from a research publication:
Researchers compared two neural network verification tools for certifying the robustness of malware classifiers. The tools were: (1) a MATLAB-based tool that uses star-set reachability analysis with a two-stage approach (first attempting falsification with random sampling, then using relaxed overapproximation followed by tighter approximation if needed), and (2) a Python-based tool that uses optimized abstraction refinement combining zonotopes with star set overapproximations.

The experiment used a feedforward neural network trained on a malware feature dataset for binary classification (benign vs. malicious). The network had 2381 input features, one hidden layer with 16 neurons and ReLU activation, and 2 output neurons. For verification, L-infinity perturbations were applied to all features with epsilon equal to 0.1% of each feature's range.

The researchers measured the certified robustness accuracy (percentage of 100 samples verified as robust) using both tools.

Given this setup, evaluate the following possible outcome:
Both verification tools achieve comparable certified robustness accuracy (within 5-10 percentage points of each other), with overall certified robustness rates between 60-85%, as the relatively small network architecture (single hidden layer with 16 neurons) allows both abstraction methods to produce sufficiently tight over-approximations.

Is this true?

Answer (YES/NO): NO